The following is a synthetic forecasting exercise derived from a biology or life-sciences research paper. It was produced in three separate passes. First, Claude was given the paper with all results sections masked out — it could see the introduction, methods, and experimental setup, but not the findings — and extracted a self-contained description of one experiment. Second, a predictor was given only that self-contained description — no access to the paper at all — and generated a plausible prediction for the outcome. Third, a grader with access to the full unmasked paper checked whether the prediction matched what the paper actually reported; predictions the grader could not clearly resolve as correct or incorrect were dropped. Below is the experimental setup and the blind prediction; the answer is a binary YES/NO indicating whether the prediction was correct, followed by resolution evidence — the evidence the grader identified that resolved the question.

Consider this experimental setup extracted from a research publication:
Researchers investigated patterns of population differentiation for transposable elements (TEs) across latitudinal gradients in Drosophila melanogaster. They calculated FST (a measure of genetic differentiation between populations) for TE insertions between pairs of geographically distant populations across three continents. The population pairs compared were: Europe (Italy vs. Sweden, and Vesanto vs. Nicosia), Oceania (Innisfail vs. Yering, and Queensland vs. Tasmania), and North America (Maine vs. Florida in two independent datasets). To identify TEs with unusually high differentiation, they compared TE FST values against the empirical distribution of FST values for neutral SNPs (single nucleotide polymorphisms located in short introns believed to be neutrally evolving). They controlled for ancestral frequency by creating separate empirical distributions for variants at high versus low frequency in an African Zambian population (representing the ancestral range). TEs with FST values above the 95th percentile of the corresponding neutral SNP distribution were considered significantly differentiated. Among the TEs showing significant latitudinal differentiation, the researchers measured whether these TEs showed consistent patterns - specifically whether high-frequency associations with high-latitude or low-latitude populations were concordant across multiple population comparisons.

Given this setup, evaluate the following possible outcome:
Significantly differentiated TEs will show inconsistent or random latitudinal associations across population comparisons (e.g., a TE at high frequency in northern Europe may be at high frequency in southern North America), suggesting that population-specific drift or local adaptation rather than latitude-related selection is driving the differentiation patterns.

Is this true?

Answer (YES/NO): NO